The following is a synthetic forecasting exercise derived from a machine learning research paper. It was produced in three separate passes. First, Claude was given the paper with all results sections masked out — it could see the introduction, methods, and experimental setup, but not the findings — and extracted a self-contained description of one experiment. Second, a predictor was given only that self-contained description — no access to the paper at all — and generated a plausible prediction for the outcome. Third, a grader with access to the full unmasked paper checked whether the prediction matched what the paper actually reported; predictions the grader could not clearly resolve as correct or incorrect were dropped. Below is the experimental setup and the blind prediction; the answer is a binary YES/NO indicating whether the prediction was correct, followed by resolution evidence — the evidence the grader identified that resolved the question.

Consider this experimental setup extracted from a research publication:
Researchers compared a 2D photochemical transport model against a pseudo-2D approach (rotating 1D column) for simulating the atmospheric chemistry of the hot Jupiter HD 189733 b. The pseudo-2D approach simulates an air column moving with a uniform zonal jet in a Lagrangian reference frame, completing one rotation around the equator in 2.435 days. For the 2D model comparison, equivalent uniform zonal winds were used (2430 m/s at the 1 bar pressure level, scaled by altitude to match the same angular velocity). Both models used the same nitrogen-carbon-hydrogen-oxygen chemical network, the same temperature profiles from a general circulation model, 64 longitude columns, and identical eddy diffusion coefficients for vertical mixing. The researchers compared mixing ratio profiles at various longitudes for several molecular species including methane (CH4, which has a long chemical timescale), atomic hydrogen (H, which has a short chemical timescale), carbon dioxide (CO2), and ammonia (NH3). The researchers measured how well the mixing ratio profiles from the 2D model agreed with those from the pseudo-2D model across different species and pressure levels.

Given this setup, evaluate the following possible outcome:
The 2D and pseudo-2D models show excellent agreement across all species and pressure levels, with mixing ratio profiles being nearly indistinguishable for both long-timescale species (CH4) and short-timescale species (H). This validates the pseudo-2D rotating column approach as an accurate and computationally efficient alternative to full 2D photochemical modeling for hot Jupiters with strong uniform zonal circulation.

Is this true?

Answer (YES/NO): NO